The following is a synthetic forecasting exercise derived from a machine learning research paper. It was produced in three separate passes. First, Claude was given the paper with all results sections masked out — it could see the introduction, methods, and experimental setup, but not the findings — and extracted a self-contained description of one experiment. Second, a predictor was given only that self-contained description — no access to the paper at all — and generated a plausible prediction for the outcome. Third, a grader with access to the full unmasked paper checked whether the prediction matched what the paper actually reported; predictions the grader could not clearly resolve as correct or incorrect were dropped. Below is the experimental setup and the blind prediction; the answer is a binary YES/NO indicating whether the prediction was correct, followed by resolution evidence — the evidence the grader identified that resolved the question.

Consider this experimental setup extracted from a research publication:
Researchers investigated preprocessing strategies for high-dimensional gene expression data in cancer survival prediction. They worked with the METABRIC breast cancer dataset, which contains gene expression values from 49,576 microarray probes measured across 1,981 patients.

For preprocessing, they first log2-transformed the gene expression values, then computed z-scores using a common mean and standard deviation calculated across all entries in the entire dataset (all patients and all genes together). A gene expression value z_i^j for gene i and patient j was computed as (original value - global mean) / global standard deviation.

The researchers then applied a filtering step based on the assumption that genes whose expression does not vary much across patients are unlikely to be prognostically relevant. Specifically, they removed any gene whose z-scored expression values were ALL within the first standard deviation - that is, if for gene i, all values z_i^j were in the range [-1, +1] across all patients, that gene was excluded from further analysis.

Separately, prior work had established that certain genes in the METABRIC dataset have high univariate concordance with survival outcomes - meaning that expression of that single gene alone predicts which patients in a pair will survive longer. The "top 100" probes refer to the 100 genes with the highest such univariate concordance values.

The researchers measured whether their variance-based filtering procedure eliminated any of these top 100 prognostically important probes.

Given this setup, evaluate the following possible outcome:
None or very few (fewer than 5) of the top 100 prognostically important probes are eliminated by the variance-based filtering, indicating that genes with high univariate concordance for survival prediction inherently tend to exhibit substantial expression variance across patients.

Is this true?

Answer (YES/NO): YES